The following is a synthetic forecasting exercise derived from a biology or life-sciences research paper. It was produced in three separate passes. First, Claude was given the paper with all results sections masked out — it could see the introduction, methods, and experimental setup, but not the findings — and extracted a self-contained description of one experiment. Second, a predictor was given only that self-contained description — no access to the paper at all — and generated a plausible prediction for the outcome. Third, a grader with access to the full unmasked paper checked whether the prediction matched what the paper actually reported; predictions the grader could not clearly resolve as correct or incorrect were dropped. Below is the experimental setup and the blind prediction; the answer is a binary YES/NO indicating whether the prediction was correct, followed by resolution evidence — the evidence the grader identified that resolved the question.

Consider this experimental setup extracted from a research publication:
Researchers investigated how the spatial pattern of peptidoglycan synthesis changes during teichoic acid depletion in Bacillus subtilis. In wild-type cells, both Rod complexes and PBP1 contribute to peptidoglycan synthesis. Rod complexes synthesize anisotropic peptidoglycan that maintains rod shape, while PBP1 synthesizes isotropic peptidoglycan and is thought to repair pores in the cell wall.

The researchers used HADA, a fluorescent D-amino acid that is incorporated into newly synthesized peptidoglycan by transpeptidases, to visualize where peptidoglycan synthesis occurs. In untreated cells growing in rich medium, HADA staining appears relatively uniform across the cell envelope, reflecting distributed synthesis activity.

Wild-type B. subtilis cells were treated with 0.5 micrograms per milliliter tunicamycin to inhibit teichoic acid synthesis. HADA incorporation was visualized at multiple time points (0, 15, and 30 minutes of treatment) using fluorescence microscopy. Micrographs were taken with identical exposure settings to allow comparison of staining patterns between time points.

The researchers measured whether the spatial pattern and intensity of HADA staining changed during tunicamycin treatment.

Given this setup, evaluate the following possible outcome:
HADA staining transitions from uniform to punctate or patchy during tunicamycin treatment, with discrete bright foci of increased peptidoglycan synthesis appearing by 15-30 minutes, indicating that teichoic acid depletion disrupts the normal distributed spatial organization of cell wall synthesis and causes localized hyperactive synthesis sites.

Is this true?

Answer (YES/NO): NO